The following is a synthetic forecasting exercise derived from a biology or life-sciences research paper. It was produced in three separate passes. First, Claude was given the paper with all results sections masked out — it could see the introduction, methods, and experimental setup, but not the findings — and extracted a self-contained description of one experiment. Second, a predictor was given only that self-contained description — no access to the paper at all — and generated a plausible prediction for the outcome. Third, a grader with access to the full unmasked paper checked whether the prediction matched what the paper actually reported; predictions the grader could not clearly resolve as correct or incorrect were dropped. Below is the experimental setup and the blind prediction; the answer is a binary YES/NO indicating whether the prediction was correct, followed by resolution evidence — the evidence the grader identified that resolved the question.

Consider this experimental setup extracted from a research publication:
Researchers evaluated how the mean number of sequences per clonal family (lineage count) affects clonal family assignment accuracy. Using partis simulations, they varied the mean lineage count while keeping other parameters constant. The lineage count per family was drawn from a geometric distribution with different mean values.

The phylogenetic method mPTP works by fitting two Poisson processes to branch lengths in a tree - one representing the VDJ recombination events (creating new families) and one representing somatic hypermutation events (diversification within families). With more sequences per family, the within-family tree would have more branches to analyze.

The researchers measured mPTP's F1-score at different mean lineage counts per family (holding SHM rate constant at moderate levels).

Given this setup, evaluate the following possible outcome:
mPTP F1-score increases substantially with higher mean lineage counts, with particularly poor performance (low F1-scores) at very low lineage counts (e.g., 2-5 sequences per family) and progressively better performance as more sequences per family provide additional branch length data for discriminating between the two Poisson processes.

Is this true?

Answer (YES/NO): NO